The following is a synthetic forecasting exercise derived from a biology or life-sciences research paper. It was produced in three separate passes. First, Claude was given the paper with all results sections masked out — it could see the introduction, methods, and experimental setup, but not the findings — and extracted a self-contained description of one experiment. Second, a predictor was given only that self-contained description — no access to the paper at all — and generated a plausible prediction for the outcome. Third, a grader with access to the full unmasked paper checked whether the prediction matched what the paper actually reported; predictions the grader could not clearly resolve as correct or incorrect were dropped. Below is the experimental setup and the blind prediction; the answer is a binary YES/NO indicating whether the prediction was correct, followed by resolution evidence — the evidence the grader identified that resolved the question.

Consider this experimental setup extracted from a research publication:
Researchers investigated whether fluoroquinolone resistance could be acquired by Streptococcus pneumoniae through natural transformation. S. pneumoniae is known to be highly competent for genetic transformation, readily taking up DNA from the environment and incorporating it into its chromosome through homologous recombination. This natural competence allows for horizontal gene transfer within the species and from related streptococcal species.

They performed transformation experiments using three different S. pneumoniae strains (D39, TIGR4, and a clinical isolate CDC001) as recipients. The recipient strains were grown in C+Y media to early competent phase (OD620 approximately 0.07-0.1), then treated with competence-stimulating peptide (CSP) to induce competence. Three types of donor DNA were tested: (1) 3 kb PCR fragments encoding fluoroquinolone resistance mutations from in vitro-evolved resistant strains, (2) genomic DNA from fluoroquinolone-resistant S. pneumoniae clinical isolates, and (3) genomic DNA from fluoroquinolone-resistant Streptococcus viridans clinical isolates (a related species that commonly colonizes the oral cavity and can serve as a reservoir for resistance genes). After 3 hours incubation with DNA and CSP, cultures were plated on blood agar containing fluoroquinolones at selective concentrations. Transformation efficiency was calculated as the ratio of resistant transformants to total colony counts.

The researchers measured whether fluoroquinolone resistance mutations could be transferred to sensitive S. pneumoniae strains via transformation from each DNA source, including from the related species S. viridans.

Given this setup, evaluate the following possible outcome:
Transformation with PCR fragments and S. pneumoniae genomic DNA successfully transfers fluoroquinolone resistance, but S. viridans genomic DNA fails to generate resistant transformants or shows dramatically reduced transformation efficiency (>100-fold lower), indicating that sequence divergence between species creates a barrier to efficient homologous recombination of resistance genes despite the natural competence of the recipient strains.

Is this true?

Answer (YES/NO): NO